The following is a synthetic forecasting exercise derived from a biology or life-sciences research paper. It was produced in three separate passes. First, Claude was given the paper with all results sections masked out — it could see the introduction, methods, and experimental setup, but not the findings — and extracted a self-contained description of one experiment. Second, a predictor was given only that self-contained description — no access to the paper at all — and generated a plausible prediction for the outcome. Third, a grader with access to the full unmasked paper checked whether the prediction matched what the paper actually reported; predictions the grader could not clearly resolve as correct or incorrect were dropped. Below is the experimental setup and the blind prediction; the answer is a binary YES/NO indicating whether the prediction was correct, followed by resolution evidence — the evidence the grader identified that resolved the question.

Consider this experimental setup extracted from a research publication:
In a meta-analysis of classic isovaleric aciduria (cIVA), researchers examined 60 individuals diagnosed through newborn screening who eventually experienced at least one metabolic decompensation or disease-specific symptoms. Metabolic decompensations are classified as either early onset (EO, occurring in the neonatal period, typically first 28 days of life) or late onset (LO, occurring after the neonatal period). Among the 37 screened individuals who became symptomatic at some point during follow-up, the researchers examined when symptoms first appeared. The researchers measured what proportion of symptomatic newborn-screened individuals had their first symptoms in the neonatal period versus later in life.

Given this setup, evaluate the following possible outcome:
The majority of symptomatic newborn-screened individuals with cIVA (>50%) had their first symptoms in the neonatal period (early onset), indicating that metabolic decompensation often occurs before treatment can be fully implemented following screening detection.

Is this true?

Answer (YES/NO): YES